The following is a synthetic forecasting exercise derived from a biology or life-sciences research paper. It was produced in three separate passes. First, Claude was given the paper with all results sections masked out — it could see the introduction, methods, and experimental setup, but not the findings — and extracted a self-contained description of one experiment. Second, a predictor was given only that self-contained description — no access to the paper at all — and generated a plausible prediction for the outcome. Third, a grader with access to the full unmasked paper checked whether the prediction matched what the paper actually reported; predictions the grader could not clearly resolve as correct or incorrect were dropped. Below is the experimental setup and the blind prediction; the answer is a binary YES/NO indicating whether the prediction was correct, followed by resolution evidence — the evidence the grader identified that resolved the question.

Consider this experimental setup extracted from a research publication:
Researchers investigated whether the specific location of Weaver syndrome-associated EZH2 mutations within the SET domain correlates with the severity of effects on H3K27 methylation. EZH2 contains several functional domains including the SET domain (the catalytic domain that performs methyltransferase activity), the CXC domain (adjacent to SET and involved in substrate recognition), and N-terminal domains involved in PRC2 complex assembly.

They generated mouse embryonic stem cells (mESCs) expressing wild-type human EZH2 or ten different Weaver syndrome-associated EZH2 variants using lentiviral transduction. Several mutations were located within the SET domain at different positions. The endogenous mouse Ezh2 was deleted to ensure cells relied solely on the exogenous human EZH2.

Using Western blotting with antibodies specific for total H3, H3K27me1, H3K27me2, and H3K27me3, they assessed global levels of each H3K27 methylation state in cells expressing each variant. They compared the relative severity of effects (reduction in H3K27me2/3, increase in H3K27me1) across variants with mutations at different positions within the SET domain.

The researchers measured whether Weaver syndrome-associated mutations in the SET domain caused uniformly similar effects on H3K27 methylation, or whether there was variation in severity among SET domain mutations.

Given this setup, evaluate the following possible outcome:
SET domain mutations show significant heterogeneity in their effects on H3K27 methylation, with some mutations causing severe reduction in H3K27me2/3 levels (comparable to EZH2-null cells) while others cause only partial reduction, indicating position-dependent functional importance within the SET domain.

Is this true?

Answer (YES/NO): NO